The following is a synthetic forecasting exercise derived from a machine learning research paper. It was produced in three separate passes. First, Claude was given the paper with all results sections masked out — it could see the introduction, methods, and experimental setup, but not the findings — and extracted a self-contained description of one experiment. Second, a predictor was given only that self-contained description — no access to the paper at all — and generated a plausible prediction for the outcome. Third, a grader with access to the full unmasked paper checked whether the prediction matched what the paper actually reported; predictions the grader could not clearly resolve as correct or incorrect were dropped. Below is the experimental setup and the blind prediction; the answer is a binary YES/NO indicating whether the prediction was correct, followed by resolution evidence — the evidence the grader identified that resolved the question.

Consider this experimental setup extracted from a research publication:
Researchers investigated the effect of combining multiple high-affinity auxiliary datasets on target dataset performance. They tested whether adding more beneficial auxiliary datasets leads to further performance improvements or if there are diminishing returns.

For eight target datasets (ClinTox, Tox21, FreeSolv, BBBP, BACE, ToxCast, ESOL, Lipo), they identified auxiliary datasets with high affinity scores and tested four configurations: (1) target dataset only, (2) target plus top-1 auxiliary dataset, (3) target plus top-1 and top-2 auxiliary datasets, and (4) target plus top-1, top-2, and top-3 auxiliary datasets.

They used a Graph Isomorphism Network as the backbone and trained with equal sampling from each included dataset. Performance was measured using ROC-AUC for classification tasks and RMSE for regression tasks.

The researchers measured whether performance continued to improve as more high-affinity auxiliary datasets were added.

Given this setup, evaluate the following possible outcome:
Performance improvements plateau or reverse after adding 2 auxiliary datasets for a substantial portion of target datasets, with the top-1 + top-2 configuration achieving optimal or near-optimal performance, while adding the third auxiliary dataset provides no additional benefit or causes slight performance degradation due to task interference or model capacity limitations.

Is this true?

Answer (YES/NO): NO